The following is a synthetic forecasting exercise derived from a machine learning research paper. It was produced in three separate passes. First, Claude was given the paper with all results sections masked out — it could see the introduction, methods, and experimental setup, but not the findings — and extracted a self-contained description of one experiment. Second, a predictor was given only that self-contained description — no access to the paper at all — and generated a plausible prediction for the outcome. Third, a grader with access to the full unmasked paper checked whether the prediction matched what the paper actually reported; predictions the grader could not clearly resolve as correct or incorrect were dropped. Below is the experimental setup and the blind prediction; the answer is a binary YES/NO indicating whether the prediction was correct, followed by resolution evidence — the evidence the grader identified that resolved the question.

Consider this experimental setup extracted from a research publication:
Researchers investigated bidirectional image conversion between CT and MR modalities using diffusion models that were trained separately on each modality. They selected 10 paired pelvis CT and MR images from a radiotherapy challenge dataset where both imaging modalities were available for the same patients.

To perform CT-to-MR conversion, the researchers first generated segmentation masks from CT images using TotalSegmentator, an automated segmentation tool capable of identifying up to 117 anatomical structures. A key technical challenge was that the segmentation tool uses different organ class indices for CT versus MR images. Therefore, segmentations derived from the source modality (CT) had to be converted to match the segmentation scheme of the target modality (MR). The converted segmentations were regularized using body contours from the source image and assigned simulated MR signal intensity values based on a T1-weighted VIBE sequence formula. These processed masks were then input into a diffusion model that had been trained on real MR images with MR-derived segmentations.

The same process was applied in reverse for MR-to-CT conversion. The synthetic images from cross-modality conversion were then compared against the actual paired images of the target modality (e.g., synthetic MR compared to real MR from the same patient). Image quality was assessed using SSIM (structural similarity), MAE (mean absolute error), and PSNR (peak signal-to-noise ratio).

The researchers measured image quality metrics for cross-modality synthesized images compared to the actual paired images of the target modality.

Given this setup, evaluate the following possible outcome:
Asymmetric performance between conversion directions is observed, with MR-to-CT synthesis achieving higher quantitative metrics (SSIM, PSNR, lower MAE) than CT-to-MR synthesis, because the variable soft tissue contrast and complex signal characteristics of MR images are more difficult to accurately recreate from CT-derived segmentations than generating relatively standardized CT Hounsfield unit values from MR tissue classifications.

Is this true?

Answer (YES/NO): NO